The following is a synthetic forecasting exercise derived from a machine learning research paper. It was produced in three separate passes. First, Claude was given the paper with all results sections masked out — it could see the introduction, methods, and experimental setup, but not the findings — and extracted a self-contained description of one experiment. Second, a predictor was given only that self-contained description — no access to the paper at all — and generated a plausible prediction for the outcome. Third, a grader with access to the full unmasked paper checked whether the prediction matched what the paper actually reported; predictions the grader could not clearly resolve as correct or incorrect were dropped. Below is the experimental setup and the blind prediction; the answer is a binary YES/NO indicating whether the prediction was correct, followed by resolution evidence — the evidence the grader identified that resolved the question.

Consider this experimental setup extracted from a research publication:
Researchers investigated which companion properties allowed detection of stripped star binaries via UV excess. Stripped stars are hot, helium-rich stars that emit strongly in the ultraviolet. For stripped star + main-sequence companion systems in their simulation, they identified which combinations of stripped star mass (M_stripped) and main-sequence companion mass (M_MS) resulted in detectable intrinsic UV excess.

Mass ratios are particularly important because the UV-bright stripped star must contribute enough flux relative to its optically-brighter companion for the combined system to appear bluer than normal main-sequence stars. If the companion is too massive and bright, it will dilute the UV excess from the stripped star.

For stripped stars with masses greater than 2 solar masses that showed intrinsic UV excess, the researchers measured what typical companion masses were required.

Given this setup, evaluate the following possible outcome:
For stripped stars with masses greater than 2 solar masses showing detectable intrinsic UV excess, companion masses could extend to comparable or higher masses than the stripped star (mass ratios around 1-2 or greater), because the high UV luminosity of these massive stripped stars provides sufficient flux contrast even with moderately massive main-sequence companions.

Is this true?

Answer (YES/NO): NO